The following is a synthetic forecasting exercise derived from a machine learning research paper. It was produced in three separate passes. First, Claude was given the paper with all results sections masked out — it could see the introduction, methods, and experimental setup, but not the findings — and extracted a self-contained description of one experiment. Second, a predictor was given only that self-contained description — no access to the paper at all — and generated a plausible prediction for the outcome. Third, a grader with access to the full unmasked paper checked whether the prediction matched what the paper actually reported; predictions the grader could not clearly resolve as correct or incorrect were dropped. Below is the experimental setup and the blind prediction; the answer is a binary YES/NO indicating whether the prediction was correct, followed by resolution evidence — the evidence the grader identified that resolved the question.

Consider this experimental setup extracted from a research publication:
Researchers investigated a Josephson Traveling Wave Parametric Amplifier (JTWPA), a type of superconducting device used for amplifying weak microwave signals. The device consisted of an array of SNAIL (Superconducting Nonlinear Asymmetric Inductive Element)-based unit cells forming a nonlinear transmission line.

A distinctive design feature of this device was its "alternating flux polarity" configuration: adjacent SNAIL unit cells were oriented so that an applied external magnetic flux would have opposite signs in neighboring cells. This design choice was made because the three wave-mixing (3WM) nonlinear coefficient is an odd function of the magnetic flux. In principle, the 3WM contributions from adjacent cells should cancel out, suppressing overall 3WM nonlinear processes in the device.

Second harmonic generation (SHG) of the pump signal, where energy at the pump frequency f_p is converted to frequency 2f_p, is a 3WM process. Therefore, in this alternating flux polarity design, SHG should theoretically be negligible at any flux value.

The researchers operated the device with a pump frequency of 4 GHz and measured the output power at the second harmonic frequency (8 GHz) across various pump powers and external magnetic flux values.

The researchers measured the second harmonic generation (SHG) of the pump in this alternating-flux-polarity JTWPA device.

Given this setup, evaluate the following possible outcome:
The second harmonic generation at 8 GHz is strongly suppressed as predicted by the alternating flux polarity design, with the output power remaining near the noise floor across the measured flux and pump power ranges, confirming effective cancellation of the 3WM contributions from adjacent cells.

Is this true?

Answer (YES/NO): NO